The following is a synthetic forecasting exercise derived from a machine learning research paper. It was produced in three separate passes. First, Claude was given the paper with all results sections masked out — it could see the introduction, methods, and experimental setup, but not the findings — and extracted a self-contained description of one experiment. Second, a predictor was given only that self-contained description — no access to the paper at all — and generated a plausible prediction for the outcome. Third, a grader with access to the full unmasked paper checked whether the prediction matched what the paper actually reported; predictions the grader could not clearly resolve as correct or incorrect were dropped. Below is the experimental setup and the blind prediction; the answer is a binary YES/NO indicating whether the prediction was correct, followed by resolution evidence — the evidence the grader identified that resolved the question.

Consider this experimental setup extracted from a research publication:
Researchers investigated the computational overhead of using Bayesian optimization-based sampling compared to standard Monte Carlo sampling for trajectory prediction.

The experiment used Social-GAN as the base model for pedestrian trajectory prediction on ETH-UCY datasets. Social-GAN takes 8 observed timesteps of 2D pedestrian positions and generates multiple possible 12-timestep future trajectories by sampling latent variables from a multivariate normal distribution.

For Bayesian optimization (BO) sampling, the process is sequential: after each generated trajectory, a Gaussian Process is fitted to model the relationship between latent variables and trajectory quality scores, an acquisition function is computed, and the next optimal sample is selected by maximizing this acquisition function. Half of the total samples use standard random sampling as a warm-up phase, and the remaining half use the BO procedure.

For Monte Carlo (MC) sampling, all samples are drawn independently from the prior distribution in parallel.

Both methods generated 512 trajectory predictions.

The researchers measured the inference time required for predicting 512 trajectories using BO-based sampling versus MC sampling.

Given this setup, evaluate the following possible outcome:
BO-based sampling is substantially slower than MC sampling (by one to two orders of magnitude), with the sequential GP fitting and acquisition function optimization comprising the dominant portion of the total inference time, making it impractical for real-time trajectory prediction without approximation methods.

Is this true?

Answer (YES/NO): NO